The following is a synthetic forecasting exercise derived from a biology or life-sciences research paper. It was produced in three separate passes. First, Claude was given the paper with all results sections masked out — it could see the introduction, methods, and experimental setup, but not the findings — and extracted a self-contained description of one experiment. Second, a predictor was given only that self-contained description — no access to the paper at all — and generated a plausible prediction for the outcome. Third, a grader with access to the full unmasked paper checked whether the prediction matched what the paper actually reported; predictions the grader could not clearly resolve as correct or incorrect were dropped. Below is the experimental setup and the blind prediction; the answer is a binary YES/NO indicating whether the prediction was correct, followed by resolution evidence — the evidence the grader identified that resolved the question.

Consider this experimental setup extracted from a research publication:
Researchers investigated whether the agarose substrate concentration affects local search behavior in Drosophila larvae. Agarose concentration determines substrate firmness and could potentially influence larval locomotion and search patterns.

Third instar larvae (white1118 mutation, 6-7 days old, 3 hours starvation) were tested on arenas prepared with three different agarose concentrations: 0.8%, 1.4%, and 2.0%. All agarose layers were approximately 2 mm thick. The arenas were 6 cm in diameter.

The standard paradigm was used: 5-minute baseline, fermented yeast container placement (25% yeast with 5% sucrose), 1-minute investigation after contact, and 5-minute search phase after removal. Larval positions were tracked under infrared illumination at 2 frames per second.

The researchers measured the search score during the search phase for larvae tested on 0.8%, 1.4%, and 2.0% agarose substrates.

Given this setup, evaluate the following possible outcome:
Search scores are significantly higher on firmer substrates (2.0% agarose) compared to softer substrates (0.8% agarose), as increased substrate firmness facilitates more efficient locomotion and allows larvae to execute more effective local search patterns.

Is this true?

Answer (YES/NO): NO